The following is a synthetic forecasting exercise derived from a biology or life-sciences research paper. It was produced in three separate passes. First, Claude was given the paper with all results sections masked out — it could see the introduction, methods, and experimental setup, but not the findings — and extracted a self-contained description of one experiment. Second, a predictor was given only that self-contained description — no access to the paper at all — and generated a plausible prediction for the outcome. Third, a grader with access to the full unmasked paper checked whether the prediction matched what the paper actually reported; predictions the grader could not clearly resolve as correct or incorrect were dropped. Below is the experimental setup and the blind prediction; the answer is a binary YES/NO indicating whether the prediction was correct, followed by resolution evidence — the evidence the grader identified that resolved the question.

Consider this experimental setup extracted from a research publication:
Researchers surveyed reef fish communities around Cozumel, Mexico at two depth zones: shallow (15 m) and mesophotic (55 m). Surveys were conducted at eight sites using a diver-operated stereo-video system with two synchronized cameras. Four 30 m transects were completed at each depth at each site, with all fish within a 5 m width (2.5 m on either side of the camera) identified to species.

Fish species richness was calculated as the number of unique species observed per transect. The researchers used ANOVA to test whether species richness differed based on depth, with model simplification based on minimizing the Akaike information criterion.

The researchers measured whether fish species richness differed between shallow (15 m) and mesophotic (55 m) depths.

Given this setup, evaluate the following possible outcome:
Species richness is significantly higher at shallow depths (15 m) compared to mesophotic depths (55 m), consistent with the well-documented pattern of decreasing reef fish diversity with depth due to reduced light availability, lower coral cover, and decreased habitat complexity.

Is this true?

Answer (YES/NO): YES